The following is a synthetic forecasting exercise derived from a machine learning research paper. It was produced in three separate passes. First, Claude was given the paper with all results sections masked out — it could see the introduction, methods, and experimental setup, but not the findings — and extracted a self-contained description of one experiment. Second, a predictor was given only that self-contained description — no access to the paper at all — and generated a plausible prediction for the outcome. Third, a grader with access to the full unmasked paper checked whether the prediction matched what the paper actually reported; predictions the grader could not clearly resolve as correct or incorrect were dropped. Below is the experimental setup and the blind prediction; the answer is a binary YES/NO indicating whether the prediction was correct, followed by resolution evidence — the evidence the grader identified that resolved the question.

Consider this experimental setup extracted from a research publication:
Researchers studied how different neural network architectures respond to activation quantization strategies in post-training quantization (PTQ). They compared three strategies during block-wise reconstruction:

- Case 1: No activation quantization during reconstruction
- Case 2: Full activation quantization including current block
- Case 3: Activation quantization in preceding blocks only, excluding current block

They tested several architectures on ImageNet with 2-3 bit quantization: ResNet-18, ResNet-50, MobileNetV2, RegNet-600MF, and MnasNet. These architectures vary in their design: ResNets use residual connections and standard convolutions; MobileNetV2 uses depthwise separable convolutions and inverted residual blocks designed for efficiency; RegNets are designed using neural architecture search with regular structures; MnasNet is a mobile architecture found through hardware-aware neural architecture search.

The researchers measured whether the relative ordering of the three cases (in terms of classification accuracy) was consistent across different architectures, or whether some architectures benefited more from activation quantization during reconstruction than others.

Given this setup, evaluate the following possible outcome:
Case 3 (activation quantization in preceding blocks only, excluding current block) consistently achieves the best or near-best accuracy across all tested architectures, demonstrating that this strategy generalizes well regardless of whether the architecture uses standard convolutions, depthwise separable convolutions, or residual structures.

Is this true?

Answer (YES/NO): YES